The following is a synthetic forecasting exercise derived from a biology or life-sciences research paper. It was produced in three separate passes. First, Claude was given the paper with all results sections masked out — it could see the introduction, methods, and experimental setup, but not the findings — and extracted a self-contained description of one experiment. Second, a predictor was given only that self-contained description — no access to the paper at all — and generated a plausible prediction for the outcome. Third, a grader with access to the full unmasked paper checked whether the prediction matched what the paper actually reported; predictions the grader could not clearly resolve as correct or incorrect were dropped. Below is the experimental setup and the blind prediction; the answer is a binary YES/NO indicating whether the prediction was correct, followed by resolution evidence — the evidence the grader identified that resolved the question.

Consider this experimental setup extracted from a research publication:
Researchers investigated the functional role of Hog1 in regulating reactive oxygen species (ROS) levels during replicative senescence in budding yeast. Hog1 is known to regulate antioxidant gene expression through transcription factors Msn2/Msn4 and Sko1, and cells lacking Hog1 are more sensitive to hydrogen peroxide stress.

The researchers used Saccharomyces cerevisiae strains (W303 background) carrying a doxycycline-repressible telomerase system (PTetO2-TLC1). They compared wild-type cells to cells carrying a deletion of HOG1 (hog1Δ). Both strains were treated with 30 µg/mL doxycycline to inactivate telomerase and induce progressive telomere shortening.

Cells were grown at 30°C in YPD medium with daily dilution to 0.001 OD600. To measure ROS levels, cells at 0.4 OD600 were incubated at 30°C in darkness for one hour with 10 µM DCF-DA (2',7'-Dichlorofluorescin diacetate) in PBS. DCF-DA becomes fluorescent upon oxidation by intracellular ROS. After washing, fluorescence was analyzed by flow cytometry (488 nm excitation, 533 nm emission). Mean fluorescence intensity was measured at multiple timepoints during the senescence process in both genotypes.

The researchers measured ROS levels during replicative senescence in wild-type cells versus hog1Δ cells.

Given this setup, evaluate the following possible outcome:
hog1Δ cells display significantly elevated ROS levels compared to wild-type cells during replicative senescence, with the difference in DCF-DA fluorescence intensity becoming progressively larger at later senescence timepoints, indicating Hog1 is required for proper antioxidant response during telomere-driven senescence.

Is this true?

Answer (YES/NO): YES